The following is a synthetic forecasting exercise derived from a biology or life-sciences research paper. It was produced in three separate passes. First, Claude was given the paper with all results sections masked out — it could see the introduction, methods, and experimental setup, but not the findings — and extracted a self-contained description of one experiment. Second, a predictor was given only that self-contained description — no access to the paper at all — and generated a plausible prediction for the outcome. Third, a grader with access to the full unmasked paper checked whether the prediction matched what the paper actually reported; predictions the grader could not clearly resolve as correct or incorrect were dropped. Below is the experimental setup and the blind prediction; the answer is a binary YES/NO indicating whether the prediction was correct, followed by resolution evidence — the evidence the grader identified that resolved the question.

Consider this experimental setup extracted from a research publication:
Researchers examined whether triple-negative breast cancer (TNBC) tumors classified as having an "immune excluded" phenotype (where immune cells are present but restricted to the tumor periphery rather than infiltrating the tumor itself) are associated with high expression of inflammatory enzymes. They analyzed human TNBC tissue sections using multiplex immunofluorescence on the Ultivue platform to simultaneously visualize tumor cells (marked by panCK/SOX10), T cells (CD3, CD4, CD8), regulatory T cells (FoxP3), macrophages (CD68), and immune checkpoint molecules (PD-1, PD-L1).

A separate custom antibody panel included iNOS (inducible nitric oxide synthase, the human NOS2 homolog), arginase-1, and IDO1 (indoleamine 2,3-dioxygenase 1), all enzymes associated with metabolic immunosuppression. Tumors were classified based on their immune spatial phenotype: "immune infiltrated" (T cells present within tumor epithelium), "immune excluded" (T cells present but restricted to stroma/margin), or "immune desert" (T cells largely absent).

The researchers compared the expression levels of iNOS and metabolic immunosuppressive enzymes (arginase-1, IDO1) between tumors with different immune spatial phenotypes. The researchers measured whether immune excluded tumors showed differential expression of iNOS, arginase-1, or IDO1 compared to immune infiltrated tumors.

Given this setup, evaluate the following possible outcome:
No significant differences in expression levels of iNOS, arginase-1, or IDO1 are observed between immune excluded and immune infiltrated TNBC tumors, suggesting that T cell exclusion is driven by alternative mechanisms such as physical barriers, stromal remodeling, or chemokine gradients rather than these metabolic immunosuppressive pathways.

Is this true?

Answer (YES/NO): NO